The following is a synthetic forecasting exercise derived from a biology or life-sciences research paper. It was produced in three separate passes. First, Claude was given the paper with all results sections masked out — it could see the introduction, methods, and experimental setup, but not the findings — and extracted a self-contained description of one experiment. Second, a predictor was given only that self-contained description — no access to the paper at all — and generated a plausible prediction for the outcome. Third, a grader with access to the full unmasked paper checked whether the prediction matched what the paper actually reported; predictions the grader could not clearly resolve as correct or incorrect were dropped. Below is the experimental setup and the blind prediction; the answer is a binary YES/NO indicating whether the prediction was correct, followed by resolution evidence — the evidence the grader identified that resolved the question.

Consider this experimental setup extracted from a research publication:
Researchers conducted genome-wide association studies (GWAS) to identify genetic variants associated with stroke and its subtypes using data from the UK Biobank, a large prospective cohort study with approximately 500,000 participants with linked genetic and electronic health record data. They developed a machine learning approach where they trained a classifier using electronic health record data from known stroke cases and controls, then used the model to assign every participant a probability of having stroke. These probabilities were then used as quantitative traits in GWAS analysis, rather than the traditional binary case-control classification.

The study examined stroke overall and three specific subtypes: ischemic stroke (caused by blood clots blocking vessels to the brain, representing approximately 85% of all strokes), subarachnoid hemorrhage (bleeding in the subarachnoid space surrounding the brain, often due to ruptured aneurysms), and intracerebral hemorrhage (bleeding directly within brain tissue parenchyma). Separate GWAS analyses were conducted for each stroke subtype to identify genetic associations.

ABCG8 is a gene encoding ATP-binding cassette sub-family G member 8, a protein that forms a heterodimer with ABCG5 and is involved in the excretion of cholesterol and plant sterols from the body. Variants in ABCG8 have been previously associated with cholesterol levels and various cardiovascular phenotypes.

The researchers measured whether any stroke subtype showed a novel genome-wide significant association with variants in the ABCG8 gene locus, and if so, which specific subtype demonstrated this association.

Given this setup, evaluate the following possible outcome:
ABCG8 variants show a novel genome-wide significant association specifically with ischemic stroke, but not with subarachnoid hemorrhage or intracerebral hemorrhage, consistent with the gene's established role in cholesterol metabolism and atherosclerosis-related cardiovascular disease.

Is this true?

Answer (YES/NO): NO